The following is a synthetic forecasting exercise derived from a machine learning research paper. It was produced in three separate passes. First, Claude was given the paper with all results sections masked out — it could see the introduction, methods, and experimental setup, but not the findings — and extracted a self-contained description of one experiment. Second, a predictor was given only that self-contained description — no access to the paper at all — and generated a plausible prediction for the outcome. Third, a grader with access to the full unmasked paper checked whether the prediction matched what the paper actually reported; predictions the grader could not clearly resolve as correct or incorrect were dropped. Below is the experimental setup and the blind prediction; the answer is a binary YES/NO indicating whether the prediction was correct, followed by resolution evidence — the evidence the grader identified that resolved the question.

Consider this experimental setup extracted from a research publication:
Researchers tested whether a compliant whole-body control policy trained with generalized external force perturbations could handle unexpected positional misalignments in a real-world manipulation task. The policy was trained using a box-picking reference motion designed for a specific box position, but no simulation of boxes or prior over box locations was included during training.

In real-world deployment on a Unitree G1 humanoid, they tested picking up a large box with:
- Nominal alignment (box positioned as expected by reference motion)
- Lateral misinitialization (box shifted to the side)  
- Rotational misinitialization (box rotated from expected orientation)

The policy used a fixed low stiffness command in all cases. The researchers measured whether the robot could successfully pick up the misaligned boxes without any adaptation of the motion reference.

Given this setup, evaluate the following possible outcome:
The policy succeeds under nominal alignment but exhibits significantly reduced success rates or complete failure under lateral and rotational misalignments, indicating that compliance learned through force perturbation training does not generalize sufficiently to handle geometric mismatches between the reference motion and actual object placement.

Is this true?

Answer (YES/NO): NO